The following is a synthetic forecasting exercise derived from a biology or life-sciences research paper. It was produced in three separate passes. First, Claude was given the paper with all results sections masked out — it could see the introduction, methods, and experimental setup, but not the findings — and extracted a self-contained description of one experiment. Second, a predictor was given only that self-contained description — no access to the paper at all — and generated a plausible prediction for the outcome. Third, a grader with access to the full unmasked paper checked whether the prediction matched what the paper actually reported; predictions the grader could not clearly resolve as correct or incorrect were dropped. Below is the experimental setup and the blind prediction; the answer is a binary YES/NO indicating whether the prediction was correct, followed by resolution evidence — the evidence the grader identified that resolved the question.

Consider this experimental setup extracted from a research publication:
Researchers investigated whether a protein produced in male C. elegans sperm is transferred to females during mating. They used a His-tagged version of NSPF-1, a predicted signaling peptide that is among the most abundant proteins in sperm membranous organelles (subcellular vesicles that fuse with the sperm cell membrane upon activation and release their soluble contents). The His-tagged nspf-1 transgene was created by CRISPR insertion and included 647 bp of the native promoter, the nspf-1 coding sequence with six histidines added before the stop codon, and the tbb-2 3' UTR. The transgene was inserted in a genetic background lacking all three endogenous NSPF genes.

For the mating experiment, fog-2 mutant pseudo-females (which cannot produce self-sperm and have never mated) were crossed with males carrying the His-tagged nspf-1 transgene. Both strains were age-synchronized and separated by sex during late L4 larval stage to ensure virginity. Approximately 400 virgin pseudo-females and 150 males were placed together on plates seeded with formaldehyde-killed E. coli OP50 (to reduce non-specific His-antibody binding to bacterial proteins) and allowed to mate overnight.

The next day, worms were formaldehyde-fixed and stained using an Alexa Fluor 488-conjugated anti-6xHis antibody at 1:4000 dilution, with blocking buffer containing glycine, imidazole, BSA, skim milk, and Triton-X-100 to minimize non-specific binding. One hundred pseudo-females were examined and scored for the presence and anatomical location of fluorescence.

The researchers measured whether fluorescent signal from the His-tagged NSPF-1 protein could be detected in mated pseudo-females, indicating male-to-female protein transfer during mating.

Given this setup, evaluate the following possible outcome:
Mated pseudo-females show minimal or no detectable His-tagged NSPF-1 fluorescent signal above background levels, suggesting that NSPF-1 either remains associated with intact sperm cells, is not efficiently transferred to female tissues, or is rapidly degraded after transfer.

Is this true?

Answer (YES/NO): NO